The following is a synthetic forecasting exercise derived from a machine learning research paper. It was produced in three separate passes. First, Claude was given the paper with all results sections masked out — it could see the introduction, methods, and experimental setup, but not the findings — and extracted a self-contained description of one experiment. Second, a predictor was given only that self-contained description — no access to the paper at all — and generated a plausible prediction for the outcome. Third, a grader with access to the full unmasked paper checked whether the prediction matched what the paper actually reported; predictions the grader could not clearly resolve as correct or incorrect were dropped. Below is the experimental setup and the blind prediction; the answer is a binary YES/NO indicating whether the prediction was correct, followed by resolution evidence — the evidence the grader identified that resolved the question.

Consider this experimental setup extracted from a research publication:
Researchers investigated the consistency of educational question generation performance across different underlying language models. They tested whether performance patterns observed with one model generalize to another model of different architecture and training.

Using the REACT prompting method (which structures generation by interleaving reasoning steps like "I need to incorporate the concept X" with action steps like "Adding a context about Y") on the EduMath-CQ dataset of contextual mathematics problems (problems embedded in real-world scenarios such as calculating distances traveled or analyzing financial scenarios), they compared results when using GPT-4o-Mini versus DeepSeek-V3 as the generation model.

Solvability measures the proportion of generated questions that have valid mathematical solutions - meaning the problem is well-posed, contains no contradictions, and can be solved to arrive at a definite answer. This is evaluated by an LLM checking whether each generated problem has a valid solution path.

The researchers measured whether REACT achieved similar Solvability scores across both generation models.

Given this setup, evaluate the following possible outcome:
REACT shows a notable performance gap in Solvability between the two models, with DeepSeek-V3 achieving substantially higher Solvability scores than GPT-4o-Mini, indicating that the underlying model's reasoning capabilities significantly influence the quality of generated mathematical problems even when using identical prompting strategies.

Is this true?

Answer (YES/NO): NO